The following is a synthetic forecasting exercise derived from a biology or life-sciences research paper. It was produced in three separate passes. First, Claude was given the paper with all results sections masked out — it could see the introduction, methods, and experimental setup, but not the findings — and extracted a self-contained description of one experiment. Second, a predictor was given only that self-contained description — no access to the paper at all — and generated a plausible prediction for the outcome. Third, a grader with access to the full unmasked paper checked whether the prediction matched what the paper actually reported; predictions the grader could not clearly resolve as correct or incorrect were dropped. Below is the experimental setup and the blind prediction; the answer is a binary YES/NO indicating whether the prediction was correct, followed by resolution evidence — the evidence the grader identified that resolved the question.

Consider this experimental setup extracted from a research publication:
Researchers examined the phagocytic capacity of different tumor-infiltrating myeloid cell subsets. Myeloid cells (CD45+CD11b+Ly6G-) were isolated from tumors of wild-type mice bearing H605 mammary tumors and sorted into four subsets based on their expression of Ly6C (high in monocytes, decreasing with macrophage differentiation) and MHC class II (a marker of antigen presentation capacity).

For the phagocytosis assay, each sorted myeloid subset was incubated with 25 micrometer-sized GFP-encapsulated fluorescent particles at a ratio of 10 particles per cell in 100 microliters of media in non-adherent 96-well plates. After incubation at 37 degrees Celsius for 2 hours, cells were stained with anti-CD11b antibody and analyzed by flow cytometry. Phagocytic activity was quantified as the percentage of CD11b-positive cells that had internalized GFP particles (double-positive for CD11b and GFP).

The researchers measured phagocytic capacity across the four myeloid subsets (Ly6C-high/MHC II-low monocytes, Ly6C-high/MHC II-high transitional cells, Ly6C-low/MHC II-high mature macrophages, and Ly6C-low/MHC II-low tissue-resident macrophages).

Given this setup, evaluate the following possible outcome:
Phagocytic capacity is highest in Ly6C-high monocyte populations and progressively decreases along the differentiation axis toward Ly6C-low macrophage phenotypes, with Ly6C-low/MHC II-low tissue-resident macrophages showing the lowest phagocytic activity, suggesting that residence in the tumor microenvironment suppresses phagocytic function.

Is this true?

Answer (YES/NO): NO